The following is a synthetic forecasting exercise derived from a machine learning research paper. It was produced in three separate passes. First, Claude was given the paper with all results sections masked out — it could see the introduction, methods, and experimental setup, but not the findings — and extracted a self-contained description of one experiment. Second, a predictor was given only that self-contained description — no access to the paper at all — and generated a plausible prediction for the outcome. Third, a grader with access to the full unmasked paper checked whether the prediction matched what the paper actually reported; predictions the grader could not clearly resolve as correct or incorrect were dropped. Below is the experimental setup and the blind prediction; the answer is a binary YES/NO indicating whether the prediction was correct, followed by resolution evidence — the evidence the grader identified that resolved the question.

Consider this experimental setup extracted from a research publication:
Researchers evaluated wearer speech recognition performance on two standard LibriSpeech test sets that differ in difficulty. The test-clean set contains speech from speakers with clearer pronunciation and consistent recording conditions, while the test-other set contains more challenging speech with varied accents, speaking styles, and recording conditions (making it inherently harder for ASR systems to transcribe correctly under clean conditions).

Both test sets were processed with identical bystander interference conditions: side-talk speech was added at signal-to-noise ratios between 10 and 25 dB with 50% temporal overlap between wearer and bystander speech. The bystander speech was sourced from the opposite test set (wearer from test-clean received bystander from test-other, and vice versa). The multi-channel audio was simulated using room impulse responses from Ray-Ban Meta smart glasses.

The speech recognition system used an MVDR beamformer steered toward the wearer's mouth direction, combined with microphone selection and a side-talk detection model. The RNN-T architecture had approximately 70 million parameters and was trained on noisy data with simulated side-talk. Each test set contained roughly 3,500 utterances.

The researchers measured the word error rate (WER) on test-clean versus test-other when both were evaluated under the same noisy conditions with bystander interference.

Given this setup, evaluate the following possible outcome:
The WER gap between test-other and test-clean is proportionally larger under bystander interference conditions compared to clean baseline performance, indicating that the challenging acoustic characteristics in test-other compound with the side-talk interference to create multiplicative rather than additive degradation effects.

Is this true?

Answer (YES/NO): YES